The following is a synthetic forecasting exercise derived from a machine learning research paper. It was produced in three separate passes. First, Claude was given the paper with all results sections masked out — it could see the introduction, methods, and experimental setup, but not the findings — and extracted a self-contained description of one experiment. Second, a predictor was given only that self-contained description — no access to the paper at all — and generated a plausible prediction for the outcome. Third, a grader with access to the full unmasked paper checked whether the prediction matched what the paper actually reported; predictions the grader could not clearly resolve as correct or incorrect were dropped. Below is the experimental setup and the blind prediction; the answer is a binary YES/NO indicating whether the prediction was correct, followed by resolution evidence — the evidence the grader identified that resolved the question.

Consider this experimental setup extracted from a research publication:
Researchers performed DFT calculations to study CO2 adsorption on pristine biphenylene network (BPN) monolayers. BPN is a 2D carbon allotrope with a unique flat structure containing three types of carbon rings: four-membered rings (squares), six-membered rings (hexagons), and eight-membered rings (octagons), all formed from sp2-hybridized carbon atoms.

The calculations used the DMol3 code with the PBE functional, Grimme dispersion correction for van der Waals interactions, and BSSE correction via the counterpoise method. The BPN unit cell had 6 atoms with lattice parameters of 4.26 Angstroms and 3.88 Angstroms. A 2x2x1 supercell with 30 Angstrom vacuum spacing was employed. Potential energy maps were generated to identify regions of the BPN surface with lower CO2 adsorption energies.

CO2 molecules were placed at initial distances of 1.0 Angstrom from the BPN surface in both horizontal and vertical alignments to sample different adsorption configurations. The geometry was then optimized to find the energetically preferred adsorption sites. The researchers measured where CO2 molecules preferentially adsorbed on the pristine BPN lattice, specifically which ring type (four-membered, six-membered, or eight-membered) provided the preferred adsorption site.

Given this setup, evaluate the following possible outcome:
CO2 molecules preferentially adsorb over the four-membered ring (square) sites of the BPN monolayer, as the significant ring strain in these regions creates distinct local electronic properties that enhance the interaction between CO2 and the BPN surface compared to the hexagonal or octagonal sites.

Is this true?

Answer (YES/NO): NO